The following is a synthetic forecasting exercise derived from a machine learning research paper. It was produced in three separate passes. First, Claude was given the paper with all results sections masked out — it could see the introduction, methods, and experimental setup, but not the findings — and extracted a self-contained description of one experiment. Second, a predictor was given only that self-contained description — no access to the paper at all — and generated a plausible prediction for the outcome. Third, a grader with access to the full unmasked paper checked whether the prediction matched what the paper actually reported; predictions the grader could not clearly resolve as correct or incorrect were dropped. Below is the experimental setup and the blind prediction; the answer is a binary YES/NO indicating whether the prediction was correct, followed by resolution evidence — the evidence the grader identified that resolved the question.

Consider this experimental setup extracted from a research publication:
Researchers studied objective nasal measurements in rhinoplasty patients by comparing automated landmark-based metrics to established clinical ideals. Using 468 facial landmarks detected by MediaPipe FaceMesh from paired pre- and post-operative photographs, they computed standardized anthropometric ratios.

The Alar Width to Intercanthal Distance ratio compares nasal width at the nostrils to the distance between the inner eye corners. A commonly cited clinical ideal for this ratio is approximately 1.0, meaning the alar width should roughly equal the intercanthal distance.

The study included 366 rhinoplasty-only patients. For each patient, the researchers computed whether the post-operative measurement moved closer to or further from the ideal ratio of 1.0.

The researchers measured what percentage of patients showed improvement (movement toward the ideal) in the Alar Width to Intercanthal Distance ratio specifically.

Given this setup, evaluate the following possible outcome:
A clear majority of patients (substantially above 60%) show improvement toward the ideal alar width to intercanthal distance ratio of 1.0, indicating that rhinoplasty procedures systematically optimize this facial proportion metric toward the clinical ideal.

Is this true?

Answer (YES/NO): NO